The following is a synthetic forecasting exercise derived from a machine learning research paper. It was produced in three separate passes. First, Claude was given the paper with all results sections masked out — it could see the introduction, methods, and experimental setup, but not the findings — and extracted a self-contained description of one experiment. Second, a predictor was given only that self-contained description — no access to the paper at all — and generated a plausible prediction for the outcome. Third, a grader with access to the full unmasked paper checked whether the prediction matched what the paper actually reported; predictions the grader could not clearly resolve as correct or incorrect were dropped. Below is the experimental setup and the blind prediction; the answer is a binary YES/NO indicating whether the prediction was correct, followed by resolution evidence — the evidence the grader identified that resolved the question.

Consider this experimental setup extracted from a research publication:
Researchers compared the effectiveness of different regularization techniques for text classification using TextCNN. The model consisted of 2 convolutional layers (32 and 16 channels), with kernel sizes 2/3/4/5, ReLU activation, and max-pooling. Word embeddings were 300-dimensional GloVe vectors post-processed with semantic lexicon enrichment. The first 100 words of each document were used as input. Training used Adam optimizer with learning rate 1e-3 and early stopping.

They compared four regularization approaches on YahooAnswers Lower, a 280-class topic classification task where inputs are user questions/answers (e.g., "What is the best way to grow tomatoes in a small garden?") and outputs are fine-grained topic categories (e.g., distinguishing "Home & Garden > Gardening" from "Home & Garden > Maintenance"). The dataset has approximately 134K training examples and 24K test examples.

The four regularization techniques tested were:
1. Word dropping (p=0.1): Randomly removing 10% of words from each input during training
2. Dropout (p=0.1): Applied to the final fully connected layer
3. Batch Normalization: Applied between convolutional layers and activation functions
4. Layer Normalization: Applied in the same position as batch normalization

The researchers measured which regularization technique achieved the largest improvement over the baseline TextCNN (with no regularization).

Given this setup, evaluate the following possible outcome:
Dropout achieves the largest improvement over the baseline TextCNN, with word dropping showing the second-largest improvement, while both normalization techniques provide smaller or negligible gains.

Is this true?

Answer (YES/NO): NO